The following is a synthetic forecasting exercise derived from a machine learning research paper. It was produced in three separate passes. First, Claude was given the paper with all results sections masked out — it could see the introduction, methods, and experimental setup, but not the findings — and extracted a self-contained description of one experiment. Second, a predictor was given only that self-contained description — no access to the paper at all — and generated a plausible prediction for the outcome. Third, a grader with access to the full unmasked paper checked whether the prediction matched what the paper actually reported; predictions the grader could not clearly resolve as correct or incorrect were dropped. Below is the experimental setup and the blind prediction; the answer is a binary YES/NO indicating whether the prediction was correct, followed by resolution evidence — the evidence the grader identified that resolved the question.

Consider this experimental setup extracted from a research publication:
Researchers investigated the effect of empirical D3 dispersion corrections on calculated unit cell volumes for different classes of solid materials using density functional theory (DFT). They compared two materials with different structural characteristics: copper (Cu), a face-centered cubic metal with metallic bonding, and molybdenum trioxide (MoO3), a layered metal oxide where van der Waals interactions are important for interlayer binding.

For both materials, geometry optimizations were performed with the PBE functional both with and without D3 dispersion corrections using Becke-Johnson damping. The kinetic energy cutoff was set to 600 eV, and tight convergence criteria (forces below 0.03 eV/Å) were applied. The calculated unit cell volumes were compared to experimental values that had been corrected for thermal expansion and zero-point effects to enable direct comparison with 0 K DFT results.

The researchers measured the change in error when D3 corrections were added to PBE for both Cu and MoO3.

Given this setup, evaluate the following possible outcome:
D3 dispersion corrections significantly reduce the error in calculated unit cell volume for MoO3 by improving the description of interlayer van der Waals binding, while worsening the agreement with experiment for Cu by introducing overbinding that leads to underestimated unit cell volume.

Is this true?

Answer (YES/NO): NO